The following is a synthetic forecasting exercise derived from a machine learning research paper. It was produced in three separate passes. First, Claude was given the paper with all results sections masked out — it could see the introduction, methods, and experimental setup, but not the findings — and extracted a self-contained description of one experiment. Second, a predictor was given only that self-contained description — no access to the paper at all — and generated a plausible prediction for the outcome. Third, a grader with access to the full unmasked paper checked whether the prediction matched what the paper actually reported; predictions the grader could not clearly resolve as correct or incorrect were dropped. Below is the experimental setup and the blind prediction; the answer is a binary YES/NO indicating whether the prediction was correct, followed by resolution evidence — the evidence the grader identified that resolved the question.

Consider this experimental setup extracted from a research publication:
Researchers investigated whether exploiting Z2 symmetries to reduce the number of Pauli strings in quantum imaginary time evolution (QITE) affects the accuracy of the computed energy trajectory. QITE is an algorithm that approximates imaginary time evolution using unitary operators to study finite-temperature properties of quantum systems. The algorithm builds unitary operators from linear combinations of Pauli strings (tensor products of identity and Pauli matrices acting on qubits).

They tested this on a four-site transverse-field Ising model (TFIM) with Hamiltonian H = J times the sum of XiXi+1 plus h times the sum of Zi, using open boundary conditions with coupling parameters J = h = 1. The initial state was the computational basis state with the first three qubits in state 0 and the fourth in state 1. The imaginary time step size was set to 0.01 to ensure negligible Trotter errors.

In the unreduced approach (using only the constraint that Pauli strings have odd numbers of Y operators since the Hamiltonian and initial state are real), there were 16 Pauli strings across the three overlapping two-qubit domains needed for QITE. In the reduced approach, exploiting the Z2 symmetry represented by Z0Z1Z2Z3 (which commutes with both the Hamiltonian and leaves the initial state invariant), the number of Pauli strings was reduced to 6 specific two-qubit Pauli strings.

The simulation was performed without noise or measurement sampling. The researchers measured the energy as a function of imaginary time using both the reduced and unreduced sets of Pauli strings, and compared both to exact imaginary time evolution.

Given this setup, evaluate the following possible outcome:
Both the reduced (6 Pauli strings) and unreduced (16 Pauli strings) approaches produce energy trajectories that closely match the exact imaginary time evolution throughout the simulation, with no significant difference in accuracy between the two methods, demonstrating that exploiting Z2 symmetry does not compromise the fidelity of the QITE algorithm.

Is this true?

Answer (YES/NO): YES